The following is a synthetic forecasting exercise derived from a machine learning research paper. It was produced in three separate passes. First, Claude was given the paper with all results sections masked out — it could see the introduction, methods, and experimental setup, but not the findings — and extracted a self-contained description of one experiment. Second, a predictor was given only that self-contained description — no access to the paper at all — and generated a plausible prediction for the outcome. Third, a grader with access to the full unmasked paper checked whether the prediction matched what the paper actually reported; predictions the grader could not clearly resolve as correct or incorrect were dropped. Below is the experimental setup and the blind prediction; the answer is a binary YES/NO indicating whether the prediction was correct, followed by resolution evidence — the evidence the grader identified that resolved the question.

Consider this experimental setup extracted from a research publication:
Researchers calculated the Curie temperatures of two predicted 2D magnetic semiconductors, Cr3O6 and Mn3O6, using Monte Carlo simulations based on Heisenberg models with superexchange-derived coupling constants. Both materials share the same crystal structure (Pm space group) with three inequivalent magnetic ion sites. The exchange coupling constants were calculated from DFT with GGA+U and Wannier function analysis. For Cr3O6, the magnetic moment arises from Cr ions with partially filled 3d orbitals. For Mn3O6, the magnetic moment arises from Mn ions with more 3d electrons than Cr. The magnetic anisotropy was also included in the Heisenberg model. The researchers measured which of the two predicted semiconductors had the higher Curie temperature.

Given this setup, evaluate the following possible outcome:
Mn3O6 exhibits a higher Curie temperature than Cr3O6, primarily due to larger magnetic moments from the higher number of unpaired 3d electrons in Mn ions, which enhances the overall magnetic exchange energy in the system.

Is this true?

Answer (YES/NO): NO